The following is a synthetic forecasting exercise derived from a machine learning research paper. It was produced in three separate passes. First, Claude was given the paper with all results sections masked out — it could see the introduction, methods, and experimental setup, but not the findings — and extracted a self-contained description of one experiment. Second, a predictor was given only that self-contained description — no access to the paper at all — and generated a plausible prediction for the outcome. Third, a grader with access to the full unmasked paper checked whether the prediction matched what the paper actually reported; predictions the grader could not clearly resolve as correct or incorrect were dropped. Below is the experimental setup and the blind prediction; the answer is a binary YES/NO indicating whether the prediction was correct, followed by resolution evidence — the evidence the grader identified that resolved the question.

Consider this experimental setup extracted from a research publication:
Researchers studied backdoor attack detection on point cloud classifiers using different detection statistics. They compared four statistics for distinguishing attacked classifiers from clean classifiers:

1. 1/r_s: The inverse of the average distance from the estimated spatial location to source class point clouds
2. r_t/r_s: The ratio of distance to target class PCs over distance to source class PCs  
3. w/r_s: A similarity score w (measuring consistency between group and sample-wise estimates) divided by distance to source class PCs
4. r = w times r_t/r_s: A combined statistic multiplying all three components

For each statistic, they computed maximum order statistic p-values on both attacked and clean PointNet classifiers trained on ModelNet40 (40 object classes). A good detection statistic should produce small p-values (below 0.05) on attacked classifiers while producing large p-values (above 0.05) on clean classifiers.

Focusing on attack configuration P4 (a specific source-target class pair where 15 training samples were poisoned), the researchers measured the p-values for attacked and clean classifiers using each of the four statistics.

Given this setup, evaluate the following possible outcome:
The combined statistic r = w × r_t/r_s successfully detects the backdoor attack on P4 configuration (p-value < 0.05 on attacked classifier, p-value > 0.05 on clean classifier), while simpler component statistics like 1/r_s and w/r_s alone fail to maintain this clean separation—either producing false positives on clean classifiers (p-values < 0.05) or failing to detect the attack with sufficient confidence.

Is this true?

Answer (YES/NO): YES